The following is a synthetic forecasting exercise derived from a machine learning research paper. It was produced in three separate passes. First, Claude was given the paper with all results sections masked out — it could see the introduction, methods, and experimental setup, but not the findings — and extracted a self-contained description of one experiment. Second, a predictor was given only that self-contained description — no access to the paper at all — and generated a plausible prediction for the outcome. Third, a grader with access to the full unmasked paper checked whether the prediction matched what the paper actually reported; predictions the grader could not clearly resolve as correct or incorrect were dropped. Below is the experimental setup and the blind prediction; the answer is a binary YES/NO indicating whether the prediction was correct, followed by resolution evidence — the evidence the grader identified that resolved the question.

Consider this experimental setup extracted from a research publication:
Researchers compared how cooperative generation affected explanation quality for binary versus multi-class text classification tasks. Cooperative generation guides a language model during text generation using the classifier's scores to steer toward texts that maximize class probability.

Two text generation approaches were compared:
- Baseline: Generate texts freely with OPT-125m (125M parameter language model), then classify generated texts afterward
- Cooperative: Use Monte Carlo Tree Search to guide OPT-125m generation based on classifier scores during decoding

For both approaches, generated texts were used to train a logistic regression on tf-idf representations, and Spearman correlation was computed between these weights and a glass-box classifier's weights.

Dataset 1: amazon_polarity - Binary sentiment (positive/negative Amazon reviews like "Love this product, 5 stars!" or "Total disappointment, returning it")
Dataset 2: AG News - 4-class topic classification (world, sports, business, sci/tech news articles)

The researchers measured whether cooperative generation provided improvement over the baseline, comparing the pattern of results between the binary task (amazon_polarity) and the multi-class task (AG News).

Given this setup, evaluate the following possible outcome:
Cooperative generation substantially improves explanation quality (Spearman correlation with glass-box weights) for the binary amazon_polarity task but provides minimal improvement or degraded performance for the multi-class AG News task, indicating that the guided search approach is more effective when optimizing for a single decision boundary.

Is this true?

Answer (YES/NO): NO